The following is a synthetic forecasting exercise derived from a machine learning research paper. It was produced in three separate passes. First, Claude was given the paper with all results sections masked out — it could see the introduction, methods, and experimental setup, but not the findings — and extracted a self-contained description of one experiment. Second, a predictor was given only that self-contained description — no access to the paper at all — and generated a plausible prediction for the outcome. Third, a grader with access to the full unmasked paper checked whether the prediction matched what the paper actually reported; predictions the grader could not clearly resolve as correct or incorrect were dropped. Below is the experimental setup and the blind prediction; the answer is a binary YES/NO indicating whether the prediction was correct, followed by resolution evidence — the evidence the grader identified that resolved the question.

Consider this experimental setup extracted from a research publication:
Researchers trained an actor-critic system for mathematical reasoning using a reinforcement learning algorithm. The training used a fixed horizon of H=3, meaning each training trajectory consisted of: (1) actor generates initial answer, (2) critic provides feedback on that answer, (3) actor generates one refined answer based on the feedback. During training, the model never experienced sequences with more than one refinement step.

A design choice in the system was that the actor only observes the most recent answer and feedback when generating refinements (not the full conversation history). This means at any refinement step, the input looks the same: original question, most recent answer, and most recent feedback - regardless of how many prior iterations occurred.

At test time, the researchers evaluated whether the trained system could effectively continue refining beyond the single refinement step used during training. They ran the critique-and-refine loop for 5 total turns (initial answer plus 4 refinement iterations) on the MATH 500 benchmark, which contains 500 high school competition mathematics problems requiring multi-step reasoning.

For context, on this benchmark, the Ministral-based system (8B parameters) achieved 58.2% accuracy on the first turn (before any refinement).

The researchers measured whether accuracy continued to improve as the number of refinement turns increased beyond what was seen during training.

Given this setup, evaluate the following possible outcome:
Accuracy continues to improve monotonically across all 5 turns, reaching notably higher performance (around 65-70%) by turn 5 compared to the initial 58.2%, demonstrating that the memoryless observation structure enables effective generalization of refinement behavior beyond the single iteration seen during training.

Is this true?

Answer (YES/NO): NO